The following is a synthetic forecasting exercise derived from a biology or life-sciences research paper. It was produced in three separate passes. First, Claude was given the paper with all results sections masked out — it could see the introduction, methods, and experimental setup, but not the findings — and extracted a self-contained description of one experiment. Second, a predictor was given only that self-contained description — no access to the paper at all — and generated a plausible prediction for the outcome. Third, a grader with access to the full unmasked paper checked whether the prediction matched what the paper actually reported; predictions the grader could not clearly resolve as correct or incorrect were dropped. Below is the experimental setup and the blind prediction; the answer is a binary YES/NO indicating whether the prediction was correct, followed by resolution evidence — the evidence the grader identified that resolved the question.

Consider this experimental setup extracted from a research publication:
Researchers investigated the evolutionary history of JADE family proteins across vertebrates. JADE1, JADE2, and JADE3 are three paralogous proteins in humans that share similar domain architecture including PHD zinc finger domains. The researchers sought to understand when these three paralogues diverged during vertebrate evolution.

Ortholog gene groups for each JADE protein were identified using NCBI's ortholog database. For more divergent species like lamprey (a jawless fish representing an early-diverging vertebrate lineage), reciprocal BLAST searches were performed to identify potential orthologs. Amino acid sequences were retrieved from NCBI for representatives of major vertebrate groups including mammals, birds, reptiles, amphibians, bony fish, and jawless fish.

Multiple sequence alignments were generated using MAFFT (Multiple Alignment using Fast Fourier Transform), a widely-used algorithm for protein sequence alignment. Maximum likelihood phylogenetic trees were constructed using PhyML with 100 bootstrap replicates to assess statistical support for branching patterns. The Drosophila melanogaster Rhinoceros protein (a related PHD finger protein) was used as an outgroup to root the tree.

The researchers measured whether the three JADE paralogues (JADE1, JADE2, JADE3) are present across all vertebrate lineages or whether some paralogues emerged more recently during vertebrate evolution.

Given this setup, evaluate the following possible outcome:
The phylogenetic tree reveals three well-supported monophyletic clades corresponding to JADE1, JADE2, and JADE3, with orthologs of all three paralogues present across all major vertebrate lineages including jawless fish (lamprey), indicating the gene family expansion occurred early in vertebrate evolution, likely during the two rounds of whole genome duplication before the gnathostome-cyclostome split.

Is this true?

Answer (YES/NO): NO